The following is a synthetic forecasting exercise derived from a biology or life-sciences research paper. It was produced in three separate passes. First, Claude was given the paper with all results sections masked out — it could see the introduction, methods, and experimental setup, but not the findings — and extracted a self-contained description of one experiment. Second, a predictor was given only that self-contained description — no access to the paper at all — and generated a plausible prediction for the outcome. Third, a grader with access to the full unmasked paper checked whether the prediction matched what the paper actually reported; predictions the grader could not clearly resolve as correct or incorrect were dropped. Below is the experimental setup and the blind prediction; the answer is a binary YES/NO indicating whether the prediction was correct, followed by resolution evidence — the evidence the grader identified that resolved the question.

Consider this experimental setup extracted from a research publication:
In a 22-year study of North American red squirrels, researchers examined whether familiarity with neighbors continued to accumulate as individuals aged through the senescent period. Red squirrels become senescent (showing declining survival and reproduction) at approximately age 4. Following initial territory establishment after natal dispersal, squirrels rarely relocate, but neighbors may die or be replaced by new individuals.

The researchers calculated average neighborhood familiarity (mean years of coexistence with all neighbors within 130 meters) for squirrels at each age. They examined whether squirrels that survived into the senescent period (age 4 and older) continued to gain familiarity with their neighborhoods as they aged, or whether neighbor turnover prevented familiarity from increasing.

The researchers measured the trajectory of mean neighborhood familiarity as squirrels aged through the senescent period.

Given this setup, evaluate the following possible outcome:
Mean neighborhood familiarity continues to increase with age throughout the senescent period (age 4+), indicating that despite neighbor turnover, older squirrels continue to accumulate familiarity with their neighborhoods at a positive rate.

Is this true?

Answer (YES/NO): NO